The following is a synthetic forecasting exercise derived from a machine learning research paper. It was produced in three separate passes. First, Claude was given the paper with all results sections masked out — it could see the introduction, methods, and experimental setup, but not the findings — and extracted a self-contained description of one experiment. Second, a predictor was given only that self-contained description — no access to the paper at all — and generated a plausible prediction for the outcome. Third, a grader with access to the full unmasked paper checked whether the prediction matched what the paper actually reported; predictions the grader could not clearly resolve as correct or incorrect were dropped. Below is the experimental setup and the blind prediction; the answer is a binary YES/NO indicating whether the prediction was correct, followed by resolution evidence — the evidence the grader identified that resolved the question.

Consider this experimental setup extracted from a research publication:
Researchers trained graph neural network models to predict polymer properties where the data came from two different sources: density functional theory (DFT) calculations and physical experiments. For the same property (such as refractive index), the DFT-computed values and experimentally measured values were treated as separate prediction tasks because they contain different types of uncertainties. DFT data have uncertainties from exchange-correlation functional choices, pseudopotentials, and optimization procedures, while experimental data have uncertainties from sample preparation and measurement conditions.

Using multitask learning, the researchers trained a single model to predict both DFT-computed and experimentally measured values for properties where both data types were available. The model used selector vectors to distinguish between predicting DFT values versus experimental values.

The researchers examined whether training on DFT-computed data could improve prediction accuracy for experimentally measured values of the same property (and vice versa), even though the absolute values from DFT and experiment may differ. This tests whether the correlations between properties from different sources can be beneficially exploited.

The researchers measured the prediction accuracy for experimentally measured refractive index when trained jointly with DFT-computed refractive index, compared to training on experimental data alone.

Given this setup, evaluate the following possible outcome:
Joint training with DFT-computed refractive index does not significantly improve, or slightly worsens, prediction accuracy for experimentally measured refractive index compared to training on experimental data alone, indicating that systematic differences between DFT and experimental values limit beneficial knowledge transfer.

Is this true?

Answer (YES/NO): NO